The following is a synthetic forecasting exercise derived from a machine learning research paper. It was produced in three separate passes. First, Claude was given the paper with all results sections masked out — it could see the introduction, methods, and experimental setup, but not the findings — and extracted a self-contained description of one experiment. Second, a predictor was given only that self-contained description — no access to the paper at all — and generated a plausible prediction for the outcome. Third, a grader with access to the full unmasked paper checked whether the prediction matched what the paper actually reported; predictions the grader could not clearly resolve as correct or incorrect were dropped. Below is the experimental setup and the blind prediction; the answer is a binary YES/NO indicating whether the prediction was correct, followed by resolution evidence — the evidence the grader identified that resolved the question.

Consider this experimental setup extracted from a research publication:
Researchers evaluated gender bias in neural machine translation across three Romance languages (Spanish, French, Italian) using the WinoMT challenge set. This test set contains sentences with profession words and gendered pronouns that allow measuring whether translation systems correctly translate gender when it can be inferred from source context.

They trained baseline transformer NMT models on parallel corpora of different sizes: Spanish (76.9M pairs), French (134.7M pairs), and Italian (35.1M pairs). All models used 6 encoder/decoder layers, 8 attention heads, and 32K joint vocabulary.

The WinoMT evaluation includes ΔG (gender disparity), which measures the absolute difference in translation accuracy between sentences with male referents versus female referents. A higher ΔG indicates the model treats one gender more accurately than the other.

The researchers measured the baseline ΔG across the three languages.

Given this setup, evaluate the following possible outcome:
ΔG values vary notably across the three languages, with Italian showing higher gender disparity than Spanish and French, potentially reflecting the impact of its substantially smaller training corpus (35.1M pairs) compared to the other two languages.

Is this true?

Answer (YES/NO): YES